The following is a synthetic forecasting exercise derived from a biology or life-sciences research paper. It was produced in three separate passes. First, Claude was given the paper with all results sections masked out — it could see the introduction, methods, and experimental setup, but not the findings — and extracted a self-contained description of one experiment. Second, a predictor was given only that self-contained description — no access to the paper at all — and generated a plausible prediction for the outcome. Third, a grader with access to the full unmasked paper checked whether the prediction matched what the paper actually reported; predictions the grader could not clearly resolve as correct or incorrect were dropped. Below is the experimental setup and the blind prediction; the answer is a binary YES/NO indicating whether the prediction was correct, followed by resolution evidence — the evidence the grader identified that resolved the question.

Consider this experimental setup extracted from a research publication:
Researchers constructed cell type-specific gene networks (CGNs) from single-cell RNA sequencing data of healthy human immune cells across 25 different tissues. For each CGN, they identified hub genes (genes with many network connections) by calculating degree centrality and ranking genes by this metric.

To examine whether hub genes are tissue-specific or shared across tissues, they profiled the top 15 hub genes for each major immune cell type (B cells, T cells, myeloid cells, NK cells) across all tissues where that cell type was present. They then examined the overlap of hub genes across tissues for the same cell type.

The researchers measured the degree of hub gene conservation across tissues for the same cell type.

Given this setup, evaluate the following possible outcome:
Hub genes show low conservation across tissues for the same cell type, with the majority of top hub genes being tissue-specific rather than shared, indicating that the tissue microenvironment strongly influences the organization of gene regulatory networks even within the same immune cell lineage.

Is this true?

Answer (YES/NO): NO